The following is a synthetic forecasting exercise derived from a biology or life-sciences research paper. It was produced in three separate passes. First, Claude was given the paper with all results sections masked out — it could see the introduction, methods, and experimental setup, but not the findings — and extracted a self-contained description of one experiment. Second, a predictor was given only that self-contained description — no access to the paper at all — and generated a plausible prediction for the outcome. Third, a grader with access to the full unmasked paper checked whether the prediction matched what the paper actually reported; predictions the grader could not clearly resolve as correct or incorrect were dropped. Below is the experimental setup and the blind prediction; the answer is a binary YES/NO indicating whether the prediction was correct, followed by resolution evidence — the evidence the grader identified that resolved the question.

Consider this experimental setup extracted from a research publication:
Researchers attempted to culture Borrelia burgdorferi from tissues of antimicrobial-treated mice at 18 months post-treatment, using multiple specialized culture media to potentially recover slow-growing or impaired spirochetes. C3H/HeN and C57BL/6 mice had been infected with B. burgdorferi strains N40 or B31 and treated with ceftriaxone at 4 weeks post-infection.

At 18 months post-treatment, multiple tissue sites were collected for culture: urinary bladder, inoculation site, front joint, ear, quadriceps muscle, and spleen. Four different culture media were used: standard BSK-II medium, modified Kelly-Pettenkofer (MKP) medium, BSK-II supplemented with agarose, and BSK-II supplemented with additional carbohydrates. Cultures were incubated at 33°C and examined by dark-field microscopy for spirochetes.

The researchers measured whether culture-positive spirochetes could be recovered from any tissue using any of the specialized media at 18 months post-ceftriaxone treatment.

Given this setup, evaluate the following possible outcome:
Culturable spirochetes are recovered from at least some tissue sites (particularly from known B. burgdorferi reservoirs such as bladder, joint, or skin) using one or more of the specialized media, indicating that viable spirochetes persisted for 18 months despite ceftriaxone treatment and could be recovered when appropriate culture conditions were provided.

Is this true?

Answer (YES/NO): NO